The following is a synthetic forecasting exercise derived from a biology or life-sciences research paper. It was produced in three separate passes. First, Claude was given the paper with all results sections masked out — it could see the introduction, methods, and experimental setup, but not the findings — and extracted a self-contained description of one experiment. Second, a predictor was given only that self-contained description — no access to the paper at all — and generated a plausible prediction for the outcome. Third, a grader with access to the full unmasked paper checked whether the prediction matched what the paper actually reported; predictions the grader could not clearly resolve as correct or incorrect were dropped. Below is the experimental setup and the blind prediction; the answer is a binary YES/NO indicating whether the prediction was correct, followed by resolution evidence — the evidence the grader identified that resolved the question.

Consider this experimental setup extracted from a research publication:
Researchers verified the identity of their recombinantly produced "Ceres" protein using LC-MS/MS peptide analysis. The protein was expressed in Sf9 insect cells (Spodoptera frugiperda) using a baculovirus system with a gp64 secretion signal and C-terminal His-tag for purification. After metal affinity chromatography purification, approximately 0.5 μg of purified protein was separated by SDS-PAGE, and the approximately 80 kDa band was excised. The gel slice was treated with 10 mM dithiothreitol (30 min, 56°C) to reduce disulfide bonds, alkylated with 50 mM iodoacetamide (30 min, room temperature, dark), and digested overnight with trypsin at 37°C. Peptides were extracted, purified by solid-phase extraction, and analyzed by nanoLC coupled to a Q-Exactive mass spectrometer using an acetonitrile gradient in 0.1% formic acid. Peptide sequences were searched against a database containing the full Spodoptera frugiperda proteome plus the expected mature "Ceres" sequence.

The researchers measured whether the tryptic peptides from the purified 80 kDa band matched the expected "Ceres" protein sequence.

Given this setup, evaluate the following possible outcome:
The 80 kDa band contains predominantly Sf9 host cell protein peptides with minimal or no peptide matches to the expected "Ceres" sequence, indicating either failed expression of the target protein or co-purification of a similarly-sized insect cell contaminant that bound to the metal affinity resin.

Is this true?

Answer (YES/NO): NO